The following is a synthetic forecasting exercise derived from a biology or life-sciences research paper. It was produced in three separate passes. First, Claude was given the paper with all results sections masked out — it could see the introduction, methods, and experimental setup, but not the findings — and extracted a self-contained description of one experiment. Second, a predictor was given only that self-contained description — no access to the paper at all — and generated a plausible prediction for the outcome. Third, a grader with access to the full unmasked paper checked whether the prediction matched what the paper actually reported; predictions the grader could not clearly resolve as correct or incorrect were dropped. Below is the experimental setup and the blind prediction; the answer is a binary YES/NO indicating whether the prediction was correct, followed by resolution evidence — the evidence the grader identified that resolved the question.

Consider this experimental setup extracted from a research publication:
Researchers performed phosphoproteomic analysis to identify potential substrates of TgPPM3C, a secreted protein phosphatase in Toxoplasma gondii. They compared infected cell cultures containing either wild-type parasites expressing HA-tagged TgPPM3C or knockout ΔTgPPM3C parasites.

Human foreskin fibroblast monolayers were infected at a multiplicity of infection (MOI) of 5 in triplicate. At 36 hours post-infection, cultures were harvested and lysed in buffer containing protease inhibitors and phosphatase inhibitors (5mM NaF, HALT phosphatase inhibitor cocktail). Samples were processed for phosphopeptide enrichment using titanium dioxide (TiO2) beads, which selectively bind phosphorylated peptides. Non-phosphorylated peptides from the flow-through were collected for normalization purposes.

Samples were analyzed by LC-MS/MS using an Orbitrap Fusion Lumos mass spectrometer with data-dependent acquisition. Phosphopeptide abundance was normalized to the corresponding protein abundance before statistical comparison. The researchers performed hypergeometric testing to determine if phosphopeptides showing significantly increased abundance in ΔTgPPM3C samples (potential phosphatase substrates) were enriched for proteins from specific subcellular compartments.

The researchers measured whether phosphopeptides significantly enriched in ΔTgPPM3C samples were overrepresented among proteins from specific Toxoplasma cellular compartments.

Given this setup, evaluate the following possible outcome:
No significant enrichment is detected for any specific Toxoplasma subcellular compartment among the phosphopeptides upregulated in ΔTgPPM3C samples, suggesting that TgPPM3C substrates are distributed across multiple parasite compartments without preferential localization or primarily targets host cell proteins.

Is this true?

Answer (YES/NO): NO